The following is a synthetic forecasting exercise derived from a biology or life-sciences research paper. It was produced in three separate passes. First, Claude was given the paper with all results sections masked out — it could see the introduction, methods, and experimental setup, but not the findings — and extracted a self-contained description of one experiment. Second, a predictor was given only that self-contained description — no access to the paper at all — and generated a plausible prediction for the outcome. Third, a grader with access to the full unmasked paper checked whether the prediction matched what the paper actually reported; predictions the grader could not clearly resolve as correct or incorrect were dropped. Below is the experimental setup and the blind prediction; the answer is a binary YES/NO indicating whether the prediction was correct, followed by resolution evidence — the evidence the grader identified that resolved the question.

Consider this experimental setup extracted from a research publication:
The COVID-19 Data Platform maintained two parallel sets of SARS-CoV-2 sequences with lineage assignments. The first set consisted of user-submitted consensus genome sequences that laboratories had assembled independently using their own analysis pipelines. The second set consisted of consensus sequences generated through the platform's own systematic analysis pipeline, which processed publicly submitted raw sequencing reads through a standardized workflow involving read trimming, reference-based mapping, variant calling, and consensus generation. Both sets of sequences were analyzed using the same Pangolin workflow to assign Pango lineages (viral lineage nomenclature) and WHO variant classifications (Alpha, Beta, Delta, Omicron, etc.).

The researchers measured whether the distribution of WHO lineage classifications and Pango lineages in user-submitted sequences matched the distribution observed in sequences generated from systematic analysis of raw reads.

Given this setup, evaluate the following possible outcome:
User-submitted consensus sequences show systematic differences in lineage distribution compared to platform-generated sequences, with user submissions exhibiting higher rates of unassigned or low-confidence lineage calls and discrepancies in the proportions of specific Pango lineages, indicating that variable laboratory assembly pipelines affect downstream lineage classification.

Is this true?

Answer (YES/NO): NO